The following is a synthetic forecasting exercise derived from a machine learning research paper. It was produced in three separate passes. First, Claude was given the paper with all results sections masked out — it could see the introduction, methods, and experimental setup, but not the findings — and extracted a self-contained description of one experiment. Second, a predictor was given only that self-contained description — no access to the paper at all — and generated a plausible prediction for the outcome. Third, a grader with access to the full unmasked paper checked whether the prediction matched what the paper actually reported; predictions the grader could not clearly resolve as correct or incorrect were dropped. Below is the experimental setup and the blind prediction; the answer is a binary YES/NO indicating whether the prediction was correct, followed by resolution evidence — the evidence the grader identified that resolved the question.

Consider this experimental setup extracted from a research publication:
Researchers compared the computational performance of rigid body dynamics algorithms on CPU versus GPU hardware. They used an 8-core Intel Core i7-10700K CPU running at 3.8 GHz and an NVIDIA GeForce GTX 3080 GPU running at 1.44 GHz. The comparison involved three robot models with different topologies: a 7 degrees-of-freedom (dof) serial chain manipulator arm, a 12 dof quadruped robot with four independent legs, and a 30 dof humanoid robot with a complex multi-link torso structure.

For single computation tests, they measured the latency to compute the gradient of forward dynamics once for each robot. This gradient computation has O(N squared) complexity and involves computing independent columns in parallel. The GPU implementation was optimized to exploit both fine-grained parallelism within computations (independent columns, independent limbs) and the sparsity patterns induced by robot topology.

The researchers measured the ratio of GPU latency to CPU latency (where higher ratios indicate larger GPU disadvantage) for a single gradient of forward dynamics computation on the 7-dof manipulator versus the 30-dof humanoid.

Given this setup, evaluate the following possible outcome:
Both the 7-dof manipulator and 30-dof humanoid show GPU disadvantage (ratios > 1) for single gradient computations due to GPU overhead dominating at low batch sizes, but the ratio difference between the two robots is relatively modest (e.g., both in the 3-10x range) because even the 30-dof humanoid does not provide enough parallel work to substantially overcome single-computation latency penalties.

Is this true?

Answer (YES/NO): NO